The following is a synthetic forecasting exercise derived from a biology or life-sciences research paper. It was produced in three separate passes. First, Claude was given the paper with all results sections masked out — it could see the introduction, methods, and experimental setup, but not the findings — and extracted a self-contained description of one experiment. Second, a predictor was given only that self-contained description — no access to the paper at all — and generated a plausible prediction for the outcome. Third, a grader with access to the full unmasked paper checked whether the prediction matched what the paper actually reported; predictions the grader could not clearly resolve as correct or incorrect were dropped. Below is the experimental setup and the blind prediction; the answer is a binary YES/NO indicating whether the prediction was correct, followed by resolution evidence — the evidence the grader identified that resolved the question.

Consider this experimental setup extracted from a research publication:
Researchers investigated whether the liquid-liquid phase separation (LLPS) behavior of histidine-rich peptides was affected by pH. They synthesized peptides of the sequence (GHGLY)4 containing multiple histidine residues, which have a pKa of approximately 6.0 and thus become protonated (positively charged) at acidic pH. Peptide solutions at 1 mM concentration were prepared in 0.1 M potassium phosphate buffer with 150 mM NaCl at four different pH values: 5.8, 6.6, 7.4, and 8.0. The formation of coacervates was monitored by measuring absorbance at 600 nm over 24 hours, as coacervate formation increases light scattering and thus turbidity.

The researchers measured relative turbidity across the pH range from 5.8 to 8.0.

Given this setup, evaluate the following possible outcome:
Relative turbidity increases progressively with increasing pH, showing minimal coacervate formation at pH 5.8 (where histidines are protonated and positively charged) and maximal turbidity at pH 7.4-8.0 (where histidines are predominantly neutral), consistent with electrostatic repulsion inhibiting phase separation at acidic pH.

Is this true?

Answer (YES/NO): NO